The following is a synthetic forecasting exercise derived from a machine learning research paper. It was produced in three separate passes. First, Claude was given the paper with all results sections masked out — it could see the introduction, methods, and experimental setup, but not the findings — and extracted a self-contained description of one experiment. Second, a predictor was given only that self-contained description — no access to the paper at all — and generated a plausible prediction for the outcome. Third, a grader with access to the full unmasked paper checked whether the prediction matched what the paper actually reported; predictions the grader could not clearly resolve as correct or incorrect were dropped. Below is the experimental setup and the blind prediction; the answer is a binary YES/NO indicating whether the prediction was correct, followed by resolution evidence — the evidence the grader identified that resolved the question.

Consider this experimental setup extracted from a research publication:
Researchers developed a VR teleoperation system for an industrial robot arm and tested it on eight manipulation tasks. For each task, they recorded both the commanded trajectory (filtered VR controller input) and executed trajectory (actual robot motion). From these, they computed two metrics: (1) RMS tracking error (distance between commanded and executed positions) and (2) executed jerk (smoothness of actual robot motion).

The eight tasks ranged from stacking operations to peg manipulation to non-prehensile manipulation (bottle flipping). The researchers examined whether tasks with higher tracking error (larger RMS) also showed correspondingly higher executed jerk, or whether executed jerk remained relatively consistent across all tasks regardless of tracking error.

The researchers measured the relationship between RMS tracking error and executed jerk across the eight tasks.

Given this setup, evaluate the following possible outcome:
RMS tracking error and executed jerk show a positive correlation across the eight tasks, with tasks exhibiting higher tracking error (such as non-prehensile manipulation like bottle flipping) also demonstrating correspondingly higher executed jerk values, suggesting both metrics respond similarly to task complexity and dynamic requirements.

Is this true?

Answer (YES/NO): NO